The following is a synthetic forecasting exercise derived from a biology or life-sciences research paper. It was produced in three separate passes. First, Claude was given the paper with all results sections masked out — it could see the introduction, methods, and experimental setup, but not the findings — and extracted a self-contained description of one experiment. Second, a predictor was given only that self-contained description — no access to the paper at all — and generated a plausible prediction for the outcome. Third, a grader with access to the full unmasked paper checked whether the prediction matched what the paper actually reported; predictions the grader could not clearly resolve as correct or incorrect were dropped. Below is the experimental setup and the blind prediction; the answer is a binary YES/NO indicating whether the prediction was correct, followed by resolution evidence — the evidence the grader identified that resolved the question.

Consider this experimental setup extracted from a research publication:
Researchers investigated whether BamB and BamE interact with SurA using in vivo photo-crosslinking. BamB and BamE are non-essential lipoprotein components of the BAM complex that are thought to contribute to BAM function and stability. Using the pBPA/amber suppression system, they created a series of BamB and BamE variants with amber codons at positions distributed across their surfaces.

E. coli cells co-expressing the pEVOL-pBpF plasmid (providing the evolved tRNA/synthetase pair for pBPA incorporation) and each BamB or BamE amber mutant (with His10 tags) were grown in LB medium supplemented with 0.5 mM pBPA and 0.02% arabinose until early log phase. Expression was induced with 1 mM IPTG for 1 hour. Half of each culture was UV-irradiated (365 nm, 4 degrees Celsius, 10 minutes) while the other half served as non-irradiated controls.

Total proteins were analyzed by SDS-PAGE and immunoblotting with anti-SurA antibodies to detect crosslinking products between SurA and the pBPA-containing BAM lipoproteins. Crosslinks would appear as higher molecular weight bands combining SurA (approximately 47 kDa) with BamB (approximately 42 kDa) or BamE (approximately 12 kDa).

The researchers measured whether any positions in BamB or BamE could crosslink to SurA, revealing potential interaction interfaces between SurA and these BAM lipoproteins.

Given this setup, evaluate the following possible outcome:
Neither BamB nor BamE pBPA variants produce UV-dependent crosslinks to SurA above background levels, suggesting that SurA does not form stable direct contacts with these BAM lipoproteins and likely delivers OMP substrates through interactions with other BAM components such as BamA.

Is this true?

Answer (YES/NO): NO